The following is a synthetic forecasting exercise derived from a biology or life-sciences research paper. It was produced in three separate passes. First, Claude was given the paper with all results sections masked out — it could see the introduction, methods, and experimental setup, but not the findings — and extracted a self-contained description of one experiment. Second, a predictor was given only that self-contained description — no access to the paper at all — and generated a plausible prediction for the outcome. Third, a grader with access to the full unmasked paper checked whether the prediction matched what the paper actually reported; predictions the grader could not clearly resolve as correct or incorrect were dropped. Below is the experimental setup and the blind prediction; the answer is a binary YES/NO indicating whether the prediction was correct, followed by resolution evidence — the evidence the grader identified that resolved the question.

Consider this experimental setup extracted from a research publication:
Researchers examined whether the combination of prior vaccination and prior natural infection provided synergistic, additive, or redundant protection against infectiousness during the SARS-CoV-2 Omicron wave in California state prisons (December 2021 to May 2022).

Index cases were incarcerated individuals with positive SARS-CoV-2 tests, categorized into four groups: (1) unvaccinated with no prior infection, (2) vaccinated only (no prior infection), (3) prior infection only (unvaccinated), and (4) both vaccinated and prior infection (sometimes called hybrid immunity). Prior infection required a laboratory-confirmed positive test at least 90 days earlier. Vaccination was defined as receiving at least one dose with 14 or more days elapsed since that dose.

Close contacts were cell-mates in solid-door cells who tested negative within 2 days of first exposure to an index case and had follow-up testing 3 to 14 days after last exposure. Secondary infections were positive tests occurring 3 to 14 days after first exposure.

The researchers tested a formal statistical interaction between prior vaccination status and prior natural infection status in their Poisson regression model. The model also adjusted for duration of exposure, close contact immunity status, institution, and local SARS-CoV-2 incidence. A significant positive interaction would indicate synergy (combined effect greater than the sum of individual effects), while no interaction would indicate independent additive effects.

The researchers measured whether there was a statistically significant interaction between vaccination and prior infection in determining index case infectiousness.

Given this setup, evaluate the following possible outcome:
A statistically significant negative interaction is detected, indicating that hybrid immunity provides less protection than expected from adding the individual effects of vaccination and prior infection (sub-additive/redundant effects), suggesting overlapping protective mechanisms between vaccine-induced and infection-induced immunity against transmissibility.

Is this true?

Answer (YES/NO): NO